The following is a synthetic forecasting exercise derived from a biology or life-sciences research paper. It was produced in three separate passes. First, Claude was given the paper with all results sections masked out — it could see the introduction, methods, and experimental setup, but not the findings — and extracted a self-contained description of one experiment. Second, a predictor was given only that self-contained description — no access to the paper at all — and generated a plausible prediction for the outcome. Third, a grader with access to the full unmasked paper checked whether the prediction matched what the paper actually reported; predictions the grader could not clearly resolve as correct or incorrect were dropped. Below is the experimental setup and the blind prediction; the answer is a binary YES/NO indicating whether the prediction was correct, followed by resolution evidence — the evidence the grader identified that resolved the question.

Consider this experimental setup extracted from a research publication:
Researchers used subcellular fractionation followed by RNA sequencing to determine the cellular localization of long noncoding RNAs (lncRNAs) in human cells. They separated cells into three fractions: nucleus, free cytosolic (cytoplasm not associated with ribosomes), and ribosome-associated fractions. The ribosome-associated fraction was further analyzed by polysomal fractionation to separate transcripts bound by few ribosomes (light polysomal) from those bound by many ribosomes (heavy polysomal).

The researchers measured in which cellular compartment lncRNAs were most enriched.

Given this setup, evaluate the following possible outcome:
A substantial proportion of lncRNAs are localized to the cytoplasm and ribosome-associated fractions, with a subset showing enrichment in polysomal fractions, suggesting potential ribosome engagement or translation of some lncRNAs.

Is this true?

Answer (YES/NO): YES